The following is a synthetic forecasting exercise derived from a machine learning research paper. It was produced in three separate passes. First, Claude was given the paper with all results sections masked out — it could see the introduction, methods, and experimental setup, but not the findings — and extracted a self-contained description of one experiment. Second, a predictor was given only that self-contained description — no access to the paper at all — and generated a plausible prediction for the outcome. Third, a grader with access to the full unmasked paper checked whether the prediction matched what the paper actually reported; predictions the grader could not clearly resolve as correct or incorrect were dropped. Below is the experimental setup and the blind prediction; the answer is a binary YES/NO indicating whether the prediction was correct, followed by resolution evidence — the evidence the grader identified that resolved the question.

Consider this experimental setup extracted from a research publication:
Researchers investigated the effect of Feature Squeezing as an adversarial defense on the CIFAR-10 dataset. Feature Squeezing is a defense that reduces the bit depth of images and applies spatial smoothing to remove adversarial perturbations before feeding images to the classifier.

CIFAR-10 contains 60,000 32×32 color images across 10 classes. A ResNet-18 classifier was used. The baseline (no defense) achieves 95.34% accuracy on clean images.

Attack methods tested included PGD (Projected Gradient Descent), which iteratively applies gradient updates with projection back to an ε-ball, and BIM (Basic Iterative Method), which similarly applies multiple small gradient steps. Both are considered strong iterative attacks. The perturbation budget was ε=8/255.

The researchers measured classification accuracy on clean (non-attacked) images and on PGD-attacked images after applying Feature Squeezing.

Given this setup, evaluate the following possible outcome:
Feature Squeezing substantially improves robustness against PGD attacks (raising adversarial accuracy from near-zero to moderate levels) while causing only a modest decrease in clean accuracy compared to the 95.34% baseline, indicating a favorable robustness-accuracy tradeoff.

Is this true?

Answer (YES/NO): NO